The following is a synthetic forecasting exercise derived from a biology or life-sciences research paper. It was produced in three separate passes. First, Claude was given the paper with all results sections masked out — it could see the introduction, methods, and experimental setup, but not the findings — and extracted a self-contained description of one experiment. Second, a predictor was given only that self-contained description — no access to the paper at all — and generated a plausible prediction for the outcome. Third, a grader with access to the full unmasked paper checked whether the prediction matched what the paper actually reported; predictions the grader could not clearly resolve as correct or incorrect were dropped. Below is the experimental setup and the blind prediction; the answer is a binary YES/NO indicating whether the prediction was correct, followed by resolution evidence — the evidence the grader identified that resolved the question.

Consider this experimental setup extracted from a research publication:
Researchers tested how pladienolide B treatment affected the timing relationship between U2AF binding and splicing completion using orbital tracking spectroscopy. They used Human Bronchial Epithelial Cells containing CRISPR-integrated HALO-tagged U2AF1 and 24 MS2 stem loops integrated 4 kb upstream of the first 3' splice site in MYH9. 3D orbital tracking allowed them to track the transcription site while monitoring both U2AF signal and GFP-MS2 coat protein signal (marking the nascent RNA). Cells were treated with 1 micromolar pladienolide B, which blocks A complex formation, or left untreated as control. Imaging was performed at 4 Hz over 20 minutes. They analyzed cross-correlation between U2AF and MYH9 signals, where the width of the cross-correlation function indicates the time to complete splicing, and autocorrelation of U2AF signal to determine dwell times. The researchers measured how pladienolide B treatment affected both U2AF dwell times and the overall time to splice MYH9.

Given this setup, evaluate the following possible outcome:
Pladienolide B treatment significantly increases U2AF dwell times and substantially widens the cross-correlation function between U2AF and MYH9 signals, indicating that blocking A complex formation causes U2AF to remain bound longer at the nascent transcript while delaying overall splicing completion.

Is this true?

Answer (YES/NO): NO